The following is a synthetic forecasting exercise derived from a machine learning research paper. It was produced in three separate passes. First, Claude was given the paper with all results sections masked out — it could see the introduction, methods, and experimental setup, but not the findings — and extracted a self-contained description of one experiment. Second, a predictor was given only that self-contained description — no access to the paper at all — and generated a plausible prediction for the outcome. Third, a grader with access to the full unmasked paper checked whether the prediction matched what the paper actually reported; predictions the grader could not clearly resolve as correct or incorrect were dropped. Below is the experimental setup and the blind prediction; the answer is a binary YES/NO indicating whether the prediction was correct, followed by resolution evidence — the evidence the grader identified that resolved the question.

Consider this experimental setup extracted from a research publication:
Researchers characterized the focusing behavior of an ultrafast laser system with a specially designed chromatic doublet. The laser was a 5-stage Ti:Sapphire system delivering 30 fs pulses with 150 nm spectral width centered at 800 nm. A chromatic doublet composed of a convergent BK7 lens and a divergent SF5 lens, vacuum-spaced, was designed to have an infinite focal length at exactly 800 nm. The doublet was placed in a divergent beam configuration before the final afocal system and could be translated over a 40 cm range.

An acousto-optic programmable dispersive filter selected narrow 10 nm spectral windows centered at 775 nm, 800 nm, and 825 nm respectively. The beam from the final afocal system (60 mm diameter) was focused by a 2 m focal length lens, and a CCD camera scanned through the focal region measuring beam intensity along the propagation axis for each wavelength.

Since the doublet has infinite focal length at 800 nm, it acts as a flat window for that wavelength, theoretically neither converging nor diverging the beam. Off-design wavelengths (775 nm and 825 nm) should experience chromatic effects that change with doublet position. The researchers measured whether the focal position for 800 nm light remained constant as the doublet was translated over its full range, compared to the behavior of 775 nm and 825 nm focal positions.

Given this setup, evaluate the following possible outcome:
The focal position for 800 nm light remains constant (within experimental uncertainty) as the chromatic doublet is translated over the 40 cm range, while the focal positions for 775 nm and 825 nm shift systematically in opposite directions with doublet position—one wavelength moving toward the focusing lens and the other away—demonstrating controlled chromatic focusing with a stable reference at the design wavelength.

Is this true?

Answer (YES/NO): YES